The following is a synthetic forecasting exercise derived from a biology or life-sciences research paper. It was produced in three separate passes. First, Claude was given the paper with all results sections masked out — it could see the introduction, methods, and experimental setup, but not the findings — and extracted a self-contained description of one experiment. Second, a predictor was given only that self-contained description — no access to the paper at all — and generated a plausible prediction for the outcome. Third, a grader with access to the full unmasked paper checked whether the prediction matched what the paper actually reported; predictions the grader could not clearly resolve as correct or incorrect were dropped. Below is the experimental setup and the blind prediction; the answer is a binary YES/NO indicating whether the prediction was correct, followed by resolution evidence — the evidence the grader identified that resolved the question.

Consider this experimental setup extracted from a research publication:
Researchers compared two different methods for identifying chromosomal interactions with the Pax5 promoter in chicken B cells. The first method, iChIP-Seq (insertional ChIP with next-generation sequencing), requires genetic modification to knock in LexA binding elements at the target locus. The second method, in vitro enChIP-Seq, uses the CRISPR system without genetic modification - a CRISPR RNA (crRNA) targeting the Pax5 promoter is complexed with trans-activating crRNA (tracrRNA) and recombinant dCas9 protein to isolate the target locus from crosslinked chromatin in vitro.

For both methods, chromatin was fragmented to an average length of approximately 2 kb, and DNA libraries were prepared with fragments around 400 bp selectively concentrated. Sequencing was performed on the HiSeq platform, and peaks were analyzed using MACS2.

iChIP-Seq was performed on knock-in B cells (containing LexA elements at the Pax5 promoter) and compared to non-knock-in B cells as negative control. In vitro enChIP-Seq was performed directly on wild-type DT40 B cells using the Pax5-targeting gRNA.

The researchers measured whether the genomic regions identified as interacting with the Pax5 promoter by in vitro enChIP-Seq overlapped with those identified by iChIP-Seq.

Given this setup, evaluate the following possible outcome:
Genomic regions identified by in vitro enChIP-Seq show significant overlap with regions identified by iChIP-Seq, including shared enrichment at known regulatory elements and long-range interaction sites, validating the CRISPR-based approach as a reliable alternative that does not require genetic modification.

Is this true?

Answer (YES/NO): YES